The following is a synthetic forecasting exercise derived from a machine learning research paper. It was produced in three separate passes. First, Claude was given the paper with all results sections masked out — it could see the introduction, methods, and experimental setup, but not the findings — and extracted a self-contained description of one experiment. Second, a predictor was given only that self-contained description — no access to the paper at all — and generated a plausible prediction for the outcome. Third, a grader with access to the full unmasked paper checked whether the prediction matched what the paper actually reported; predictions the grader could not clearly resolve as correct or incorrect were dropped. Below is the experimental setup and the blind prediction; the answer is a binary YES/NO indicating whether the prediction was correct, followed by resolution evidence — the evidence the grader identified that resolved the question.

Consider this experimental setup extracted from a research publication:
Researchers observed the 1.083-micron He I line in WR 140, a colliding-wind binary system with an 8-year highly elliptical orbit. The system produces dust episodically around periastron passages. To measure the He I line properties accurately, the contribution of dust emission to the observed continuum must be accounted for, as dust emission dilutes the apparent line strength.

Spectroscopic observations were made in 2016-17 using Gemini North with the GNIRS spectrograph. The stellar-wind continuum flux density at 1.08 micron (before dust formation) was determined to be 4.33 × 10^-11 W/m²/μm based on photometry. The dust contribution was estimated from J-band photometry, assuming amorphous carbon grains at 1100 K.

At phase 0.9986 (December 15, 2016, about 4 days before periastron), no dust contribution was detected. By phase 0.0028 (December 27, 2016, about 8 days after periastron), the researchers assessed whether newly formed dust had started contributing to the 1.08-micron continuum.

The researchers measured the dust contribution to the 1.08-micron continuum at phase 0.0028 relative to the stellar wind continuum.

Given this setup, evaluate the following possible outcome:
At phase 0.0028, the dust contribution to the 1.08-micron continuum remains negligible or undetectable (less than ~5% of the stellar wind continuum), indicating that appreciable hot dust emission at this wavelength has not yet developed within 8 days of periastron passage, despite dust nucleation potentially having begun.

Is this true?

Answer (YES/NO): YES